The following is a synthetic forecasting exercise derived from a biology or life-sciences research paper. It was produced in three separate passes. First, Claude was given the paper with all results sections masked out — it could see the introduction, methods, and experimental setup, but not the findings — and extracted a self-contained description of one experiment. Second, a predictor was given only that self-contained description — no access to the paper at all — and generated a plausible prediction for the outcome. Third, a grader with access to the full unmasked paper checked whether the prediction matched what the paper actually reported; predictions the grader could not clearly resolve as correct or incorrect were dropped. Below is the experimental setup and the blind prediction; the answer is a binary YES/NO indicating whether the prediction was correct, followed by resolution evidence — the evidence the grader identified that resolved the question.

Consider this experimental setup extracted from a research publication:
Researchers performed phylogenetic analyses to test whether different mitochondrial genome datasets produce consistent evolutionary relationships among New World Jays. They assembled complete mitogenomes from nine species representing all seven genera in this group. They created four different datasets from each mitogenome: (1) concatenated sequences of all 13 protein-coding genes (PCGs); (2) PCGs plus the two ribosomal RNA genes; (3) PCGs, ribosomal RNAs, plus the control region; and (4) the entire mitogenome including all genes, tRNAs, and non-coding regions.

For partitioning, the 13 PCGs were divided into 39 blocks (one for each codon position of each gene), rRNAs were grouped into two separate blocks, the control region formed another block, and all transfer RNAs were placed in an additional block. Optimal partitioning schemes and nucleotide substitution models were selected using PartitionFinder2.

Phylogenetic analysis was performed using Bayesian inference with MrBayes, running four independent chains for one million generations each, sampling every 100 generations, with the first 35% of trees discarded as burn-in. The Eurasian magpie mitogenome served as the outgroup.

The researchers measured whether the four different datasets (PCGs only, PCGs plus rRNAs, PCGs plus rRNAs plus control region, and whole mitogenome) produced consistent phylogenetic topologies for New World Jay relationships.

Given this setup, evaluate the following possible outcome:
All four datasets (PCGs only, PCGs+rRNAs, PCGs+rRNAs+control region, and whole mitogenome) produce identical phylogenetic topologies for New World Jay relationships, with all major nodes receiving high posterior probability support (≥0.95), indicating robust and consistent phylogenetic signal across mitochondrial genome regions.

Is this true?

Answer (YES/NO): NO